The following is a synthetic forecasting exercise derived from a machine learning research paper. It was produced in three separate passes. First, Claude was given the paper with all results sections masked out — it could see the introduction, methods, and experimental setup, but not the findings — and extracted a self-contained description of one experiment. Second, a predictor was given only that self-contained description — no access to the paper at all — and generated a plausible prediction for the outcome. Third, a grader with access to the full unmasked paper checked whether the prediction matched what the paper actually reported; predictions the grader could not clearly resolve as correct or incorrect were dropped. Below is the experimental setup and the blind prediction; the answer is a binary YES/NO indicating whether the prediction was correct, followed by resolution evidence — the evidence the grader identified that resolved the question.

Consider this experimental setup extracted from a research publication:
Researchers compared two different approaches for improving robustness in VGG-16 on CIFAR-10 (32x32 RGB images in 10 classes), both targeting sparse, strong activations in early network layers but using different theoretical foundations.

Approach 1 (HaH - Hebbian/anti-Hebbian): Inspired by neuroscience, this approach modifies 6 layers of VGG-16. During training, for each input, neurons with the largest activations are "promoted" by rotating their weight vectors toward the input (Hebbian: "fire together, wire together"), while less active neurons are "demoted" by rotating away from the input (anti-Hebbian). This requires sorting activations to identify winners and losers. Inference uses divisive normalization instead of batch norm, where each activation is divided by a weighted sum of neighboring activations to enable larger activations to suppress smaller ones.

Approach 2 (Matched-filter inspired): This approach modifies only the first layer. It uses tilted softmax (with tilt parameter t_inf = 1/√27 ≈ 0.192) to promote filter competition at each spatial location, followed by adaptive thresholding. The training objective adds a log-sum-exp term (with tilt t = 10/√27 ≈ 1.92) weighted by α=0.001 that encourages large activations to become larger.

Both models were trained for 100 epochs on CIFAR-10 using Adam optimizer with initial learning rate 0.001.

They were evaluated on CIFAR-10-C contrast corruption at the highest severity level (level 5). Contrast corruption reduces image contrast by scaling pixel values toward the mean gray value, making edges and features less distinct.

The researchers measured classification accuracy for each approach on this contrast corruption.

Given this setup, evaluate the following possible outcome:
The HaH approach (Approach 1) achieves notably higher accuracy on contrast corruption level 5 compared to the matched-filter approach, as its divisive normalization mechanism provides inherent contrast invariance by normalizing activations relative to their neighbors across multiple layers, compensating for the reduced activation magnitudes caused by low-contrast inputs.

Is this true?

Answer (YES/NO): YES